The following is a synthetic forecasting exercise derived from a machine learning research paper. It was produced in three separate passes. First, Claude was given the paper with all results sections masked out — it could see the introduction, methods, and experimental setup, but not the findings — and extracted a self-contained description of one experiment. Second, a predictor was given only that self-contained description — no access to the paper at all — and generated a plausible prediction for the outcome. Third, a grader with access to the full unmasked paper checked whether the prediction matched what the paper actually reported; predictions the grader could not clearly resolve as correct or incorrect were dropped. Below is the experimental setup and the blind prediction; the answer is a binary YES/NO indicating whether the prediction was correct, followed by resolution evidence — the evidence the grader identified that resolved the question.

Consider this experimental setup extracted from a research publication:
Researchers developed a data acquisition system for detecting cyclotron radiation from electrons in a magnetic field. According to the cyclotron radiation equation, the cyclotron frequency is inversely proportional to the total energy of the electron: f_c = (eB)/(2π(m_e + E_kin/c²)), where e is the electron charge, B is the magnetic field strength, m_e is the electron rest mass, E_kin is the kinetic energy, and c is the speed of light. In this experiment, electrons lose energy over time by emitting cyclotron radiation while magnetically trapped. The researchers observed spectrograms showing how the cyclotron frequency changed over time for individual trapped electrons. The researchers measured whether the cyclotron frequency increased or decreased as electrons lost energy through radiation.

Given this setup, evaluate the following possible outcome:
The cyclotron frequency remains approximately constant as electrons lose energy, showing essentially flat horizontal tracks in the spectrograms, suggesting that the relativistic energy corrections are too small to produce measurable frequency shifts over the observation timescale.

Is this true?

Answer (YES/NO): NO